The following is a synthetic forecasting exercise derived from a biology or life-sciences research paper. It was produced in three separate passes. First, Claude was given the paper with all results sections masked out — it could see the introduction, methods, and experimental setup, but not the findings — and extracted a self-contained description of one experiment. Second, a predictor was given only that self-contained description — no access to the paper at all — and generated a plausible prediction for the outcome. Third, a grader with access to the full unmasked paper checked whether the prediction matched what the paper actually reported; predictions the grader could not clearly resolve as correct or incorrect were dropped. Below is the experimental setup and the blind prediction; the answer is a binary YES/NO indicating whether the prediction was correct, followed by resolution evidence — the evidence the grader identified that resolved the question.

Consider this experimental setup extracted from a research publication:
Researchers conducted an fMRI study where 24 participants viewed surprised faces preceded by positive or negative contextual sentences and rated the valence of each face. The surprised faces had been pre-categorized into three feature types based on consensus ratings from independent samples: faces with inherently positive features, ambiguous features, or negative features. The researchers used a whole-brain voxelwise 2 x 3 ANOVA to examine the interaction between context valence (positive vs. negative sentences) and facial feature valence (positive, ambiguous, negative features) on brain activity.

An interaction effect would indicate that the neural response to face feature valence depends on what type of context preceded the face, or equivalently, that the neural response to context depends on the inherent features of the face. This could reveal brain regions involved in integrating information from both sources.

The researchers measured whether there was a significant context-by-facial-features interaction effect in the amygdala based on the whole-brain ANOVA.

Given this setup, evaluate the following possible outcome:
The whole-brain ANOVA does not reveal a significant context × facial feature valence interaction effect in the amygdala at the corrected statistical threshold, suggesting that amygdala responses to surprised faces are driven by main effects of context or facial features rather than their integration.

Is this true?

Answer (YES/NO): NO